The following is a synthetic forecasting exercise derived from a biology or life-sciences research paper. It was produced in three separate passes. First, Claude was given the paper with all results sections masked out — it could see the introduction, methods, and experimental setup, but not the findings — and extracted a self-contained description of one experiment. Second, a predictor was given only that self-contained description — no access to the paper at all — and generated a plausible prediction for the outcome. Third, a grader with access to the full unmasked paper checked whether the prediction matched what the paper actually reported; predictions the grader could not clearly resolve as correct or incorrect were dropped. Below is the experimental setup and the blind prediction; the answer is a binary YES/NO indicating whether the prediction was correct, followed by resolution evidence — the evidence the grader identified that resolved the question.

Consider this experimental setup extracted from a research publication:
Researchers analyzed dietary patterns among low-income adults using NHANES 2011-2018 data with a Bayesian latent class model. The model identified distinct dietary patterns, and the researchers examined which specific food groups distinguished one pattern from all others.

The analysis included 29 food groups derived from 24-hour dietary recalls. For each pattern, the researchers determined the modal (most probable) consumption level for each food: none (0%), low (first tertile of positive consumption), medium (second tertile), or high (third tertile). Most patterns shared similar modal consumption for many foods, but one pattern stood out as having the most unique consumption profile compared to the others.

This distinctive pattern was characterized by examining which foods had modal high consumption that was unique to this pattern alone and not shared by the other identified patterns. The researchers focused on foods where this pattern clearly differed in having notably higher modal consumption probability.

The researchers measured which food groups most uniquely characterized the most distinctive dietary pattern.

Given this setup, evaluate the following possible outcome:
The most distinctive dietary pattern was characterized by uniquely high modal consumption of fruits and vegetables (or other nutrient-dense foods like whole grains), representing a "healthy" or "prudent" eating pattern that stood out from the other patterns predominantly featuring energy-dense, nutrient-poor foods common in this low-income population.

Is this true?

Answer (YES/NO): NO